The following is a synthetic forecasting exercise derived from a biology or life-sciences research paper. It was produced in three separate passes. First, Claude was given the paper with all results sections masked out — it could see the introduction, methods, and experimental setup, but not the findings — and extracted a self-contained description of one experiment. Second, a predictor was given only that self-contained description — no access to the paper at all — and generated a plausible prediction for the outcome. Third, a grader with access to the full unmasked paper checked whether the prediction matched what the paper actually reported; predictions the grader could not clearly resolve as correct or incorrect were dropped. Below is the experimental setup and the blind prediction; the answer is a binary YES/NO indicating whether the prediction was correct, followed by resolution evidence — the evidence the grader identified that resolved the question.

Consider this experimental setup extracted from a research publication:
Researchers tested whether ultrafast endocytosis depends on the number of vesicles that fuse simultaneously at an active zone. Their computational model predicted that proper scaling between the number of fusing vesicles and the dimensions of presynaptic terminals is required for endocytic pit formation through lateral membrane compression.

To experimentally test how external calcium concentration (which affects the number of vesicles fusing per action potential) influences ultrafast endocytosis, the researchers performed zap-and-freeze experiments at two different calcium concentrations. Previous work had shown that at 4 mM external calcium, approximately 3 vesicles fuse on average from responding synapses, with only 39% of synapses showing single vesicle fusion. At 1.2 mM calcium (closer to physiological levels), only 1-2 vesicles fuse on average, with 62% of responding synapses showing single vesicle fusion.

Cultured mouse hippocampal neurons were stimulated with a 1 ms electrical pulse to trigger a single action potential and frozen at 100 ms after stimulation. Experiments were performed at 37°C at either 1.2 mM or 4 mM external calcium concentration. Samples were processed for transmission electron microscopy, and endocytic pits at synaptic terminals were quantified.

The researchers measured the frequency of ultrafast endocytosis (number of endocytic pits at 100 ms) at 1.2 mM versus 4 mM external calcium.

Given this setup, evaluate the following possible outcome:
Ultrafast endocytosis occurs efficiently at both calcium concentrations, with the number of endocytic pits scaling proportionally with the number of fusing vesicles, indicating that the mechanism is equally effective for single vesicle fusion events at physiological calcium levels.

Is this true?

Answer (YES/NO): NO